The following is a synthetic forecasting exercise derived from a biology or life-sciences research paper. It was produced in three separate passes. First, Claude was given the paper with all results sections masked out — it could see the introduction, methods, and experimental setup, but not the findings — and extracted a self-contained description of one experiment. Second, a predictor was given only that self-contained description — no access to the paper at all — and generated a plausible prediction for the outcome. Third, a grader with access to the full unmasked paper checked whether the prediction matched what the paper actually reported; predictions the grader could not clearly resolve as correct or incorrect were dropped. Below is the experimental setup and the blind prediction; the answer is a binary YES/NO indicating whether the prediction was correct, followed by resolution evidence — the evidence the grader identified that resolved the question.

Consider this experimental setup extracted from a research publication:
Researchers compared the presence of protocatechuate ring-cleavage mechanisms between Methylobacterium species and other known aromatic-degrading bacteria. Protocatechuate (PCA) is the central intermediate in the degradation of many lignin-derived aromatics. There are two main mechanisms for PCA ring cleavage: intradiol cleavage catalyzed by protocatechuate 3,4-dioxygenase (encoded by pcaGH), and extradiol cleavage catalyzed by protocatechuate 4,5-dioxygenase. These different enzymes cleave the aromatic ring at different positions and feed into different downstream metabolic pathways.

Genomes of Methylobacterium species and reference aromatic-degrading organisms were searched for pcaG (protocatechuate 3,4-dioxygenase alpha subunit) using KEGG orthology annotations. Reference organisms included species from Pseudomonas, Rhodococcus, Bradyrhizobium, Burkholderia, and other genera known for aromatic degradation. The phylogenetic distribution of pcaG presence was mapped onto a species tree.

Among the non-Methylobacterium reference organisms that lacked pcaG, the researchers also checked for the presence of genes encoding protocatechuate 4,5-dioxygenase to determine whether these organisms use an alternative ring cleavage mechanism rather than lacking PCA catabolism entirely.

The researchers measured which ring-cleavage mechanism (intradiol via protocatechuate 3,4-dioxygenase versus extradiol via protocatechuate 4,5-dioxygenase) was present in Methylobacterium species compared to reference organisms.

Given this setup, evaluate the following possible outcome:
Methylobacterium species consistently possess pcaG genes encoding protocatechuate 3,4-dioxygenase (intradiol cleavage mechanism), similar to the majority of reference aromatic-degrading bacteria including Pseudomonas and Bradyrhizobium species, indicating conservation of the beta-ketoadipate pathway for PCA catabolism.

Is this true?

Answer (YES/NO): NO